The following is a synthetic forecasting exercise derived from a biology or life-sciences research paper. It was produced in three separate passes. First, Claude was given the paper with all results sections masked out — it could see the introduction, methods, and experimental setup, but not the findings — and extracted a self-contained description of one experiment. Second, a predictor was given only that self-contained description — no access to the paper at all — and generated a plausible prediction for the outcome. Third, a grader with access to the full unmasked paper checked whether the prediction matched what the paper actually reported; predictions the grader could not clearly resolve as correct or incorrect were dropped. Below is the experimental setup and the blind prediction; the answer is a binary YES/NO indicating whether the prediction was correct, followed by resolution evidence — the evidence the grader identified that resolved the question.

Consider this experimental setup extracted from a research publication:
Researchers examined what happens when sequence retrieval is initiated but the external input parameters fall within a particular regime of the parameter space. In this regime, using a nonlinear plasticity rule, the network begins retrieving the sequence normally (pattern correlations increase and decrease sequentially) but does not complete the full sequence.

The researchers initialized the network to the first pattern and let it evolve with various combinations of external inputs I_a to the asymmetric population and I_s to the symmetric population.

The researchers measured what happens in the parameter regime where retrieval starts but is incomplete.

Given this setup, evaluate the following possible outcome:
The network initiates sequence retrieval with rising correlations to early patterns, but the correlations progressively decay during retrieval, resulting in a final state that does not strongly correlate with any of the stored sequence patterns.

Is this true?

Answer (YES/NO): NO